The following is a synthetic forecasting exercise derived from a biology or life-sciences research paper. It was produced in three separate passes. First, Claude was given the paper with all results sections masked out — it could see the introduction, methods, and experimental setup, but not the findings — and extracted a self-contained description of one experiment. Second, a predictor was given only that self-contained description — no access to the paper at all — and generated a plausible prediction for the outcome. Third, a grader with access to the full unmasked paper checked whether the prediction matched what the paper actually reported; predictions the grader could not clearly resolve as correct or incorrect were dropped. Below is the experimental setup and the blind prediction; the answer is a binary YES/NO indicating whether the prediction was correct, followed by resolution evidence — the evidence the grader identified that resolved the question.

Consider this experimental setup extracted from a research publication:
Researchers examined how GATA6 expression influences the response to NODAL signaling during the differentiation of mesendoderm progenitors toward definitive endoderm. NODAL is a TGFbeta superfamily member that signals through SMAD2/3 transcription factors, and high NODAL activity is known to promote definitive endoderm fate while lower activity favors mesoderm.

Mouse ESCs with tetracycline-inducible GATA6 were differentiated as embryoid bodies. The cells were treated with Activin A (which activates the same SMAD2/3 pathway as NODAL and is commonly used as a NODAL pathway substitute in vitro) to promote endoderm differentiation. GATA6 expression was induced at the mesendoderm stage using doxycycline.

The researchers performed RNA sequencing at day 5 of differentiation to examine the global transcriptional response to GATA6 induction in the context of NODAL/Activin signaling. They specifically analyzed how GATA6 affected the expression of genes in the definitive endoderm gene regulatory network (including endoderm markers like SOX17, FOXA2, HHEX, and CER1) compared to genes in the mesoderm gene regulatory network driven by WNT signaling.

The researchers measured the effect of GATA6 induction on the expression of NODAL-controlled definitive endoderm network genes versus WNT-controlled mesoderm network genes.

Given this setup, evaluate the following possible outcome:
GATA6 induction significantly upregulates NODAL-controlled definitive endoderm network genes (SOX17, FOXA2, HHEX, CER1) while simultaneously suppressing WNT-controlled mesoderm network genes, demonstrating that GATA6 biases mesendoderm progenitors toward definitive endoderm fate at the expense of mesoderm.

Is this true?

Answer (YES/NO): YES